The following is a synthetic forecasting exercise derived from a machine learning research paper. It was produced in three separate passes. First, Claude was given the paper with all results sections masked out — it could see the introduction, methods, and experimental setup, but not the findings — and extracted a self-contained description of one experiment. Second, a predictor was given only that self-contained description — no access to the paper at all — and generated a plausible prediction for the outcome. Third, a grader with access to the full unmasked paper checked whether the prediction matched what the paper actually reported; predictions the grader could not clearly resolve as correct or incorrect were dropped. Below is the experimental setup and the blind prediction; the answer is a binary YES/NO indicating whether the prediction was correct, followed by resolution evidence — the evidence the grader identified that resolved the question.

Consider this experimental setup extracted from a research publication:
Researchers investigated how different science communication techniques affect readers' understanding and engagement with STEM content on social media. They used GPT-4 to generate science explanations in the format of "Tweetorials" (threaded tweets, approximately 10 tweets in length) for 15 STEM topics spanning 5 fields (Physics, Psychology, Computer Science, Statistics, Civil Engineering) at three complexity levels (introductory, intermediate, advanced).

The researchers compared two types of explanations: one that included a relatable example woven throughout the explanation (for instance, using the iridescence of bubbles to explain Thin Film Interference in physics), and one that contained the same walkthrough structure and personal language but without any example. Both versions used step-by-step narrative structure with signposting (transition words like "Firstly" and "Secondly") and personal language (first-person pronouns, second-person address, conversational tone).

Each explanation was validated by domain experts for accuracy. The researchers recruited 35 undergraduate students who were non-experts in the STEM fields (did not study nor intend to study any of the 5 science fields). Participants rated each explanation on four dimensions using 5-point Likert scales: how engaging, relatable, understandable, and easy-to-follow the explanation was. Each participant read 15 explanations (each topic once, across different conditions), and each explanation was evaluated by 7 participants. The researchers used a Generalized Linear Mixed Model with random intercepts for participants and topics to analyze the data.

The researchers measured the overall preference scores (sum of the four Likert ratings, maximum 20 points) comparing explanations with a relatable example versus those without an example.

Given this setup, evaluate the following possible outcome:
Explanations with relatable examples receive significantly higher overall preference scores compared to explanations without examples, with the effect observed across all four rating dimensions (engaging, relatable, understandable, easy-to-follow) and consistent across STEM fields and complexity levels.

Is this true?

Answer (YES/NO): NO